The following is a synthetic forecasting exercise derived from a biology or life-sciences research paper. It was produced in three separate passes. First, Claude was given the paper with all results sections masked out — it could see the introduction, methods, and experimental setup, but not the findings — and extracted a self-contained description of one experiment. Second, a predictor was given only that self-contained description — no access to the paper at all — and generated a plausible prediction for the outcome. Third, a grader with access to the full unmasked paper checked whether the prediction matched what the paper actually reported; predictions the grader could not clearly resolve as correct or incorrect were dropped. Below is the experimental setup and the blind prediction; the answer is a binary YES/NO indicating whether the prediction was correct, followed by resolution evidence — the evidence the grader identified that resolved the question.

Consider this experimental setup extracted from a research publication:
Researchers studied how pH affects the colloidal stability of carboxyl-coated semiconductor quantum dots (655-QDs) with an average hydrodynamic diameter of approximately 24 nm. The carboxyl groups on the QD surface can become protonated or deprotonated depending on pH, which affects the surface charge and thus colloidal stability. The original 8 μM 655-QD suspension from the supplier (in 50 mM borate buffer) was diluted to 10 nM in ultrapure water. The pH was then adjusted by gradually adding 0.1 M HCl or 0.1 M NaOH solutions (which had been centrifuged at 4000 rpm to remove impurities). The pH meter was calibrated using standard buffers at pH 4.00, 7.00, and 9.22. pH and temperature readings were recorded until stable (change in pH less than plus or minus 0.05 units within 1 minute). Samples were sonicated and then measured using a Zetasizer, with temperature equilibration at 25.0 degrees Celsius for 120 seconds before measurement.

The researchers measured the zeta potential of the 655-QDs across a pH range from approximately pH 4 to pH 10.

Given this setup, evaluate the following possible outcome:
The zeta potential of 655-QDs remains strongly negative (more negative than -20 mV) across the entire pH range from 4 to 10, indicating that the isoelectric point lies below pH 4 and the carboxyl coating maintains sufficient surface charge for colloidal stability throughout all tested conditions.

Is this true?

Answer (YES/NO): NO